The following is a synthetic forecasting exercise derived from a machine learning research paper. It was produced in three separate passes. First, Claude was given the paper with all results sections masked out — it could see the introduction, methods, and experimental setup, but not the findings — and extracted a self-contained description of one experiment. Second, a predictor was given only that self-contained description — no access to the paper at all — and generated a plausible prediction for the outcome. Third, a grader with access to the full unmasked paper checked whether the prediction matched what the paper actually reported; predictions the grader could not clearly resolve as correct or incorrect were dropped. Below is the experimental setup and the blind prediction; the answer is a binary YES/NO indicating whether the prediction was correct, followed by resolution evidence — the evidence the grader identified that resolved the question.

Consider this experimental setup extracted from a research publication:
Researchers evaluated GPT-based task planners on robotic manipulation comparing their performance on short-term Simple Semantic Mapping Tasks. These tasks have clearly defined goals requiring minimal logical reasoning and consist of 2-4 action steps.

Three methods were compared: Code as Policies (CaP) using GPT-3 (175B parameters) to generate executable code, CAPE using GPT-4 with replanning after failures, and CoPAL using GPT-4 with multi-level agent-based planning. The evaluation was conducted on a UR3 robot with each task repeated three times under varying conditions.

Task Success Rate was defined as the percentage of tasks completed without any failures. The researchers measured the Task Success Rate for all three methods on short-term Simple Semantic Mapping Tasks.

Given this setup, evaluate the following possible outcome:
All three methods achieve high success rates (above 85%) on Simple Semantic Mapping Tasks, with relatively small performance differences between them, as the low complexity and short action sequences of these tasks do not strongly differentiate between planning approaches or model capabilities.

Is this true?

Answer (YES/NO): YES